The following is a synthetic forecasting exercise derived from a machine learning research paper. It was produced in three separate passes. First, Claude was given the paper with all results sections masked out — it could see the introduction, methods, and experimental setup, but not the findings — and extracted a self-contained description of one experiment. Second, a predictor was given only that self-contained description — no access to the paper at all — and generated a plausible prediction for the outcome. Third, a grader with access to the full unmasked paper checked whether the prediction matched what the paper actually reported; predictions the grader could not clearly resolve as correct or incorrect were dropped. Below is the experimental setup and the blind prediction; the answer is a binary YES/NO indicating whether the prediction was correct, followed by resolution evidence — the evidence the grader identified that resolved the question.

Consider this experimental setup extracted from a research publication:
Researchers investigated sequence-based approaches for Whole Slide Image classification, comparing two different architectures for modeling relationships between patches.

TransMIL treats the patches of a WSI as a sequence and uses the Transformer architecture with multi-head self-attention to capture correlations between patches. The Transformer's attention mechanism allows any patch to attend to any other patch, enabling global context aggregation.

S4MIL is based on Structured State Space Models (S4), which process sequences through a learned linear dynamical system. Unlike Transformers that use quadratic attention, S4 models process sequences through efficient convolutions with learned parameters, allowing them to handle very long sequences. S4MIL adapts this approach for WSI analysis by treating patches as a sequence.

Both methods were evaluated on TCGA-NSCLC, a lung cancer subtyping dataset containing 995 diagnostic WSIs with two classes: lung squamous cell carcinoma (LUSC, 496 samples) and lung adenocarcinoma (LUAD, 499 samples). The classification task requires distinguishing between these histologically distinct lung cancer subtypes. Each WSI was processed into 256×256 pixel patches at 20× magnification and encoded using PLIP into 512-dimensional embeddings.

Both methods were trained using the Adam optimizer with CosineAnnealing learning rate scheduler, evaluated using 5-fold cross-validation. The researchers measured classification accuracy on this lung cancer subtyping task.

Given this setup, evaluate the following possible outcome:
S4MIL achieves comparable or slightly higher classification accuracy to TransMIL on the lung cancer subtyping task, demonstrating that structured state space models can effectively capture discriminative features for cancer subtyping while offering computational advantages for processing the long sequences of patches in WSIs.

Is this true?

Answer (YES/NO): YES